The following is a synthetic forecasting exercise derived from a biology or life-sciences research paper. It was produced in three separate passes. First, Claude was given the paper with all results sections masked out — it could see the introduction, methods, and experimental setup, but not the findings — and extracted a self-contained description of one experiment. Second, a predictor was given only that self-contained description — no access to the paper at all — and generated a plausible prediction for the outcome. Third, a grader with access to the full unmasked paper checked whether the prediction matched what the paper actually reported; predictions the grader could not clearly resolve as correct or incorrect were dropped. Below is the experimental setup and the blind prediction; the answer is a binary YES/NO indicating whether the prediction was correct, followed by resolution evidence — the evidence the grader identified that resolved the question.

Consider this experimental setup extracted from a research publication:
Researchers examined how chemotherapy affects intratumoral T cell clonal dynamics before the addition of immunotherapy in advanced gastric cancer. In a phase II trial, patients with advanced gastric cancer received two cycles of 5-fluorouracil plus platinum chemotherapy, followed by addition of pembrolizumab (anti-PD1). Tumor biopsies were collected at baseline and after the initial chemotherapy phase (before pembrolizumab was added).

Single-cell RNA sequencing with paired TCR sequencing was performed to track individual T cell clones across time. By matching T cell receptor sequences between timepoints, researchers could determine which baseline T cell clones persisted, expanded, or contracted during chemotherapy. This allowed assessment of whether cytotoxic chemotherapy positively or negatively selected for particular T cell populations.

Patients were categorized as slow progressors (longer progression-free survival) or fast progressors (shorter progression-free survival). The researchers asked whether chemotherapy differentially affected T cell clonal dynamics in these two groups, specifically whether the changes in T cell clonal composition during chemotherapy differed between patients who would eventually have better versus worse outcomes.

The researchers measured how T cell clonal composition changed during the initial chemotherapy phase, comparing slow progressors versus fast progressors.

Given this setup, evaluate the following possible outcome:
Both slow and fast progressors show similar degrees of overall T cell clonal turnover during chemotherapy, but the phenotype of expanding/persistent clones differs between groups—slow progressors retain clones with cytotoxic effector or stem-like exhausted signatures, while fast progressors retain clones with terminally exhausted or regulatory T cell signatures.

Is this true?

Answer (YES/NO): NO